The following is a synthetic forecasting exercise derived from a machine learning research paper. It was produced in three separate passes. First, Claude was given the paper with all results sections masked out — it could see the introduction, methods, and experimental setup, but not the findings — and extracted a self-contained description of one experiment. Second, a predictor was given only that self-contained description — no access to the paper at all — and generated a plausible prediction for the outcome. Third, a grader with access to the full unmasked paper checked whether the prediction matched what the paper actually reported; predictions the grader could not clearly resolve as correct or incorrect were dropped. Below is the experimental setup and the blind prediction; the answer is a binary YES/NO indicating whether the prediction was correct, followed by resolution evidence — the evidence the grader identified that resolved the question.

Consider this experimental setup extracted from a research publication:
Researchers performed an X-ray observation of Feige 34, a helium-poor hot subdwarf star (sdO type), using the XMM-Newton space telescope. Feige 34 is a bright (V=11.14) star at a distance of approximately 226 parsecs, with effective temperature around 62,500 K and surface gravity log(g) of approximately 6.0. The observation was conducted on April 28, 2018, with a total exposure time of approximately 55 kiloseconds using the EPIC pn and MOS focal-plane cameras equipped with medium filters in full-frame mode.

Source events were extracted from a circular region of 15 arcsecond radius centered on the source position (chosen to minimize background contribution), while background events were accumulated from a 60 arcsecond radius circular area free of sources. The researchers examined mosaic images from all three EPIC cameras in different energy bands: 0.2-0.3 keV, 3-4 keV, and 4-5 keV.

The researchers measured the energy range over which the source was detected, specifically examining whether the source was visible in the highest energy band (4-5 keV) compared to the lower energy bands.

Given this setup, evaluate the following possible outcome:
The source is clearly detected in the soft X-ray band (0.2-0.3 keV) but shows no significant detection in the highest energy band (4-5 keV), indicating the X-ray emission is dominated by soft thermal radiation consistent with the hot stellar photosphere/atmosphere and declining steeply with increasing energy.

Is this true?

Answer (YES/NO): NO